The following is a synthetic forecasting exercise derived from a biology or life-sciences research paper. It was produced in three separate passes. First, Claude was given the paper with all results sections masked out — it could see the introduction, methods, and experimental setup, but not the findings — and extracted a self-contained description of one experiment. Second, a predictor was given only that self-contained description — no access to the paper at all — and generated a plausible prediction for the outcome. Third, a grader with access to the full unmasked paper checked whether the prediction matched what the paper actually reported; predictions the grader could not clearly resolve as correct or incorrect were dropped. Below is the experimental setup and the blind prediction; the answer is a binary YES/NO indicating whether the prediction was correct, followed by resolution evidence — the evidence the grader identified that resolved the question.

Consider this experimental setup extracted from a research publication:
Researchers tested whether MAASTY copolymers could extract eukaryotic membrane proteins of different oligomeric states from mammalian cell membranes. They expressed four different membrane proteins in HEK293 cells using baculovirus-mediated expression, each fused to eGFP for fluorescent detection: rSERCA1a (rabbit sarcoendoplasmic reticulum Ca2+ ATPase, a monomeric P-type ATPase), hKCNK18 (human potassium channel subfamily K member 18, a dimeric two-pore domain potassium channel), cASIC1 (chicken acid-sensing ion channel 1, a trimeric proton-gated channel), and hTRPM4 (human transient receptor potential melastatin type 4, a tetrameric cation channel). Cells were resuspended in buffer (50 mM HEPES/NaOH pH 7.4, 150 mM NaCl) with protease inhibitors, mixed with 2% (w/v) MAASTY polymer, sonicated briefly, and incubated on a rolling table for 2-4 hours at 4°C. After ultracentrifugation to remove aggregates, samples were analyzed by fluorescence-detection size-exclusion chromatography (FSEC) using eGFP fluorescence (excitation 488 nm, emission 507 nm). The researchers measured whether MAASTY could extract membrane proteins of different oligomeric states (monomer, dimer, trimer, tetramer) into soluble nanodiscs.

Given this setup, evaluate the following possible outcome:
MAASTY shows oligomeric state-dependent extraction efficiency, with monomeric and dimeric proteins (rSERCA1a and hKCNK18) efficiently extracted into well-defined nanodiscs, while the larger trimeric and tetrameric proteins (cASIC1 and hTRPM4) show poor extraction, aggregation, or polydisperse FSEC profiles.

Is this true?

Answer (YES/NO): NO